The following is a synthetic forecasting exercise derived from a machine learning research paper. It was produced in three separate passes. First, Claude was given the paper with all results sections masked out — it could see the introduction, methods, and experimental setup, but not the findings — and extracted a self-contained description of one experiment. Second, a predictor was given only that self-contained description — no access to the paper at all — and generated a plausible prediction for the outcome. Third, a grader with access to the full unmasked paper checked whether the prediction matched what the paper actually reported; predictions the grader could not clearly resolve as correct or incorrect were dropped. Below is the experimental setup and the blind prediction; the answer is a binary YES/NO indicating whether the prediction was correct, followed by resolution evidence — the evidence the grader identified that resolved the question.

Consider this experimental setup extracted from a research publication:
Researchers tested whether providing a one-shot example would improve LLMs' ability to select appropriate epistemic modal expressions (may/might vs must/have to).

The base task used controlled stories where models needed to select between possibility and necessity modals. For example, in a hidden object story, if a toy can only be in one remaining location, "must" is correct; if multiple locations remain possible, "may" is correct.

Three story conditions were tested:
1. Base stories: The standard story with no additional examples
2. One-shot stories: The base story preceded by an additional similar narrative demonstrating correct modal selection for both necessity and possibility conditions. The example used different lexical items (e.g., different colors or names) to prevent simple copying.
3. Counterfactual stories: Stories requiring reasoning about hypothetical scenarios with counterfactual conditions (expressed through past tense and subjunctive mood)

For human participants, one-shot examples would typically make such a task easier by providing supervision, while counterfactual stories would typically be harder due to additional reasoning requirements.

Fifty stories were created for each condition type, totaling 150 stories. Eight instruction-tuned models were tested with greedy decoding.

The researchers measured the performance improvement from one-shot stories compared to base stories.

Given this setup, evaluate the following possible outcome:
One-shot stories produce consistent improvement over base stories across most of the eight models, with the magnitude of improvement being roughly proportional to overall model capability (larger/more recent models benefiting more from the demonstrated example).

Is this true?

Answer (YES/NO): NO